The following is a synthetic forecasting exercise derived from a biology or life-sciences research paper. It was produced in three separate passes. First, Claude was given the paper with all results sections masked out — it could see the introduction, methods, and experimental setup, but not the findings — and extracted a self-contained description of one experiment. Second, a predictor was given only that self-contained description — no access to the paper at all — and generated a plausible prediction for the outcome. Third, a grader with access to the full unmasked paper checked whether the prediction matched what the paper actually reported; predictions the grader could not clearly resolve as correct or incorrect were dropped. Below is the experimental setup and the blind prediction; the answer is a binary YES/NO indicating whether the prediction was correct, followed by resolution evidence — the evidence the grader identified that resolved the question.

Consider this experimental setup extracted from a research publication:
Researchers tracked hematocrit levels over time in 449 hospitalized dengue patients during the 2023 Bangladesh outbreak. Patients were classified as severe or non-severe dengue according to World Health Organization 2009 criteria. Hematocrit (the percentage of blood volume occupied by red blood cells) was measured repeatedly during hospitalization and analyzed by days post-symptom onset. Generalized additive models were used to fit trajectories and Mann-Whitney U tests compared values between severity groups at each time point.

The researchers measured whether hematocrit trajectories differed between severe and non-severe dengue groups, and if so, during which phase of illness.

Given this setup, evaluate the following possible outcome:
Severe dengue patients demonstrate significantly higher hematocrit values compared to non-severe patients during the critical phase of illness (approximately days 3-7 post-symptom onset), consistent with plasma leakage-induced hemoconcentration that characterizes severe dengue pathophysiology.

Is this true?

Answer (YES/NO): NO